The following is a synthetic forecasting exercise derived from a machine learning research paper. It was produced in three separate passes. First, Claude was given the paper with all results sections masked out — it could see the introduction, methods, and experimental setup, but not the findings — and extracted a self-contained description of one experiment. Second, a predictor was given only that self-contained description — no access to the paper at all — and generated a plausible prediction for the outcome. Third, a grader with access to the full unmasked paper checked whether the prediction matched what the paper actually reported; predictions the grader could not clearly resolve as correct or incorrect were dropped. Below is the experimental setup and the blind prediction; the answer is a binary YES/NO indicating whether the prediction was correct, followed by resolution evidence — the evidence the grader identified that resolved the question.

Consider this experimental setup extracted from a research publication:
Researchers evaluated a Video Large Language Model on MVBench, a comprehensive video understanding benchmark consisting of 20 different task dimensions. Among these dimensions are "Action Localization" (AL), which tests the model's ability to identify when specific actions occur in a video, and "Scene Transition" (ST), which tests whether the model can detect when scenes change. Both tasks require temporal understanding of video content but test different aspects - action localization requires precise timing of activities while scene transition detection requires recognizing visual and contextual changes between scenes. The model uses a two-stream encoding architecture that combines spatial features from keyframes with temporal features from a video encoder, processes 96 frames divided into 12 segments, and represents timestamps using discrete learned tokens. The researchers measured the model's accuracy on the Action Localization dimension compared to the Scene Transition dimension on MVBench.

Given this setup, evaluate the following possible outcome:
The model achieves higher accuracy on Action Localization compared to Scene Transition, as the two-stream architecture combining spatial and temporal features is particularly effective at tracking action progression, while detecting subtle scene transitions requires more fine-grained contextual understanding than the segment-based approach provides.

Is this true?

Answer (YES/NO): NO